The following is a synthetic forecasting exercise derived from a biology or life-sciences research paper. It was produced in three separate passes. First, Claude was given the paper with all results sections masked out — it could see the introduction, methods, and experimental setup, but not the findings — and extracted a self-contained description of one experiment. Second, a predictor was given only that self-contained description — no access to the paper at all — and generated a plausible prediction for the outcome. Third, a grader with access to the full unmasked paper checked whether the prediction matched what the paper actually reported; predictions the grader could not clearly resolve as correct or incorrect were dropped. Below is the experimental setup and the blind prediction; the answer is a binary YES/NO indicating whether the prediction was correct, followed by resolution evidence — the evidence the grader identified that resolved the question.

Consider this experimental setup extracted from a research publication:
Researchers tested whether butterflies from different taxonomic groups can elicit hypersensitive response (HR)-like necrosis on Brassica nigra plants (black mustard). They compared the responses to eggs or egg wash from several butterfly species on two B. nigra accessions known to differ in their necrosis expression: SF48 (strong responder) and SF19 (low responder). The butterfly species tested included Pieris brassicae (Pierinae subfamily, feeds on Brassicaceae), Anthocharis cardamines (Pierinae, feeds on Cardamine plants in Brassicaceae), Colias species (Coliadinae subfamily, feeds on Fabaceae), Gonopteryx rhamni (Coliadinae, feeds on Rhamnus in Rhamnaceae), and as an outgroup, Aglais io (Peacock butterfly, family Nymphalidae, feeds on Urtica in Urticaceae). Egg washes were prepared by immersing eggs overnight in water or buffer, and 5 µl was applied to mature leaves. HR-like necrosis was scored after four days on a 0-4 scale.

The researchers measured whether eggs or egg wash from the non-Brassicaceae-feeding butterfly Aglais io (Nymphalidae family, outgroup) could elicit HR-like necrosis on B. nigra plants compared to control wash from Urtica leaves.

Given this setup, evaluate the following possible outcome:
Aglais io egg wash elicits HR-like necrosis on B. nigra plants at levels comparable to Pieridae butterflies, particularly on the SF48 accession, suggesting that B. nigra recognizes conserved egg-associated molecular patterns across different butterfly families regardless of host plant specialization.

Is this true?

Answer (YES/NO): NO